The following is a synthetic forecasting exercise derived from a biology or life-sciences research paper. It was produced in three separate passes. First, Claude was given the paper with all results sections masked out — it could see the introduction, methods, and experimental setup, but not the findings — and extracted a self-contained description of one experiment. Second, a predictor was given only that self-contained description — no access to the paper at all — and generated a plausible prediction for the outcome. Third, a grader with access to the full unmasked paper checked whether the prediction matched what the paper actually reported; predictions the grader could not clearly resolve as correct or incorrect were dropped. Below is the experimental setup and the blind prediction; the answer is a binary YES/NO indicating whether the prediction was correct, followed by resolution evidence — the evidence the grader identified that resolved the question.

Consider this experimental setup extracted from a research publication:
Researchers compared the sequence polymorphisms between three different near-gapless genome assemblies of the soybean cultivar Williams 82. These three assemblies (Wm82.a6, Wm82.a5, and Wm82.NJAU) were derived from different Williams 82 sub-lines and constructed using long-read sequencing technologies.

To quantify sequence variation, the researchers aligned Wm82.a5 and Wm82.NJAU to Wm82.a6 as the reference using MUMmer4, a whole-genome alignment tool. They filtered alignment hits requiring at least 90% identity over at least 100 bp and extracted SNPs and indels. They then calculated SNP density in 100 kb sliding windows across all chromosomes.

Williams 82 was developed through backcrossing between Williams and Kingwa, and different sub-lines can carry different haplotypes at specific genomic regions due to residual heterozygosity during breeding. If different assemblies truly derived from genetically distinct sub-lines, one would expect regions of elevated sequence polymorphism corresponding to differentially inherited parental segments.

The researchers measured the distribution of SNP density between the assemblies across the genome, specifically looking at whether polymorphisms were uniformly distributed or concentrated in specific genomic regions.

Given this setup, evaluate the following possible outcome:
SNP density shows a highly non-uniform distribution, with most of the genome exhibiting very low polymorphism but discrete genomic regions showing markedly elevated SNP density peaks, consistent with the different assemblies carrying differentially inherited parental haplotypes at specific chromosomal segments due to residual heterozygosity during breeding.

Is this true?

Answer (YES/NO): YES